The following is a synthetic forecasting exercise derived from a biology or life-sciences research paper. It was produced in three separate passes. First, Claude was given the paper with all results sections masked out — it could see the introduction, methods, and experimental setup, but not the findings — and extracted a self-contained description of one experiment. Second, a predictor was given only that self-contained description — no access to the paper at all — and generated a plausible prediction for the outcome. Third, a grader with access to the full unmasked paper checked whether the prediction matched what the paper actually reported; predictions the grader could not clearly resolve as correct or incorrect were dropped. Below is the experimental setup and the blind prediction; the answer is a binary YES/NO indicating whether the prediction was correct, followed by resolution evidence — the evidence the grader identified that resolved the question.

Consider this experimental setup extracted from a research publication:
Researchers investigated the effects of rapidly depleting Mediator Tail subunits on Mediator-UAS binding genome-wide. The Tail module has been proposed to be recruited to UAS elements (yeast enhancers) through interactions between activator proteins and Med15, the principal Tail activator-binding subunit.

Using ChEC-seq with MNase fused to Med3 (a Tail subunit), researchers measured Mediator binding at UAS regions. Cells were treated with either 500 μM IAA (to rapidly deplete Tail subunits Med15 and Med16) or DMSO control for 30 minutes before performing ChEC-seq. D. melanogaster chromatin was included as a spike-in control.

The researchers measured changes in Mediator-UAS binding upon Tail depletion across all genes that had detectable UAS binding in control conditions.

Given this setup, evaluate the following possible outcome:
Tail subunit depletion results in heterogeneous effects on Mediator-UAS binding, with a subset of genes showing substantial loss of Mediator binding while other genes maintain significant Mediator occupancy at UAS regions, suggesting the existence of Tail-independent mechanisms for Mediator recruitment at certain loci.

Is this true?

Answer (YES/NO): NO